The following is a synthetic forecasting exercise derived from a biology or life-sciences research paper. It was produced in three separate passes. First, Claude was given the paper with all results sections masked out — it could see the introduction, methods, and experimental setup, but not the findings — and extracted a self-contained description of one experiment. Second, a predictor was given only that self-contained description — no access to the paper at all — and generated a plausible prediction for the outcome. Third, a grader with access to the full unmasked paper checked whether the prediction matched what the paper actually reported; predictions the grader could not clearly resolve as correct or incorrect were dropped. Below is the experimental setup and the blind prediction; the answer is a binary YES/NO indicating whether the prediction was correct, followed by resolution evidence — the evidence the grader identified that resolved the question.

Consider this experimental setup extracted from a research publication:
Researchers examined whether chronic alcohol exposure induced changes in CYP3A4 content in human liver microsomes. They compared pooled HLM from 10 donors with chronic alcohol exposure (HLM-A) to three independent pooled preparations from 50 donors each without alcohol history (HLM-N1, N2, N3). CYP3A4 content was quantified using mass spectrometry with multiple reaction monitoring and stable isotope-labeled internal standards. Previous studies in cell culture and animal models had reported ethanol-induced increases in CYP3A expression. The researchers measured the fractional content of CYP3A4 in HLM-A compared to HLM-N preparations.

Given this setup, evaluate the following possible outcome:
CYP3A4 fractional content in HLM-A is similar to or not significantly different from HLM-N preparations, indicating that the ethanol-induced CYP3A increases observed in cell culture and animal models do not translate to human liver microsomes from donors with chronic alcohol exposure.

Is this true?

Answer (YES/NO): NO